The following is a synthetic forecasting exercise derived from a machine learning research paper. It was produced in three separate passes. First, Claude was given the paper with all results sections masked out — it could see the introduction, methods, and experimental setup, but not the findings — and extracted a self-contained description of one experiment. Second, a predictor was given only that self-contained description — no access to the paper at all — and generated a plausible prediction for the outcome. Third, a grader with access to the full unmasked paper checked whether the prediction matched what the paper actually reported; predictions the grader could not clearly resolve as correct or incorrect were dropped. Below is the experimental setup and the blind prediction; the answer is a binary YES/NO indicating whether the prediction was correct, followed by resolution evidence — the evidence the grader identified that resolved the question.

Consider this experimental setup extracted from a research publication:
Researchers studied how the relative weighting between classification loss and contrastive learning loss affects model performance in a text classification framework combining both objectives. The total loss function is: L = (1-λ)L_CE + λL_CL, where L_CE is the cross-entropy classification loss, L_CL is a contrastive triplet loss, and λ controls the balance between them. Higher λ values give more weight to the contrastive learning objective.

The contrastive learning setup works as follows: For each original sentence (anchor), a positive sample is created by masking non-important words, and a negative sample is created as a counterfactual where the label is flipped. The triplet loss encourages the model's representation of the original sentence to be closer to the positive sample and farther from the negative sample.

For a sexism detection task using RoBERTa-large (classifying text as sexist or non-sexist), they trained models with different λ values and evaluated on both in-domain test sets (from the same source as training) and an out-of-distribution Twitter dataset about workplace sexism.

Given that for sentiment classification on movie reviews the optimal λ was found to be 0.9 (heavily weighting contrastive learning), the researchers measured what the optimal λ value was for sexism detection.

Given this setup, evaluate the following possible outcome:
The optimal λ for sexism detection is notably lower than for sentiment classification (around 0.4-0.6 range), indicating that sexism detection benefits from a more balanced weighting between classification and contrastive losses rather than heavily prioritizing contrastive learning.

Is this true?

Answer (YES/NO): NO